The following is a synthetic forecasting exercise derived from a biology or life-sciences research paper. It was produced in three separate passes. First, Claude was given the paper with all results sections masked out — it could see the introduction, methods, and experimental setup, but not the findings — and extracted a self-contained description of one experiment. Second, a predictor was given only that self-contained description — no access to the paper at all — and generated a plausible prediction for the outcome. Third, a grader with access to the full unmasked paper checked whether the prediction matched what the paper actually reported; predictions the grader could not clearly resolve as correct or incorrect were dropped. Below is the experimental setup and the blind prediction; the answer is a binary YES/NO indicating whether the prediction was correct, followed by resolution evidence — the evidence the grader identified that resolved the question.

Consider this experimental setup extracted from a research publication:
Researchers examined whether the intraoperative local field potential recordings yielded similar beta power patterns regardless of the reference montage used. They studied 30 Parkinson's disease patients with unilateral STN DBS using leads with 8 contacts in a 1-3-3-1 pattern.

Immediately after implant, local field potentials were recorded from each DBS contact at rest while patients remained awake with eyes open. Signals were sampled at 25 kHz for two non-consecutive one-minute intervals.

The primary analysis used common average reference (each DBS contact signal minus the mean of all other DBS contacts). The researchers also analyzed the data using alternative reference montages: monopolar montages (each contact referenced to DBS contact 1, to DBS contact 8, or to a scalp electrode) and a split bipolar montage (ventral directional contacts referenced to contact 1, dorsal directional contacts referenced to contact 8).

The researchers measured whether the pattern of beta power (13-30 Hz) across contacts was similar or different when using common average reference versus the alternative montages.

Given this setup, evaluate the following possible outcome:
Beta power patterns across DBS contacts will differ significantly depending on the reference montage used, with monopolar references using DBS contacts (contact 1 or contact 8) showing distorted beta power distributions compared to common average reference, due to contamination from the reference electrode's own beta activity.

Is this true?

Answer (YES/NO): NO